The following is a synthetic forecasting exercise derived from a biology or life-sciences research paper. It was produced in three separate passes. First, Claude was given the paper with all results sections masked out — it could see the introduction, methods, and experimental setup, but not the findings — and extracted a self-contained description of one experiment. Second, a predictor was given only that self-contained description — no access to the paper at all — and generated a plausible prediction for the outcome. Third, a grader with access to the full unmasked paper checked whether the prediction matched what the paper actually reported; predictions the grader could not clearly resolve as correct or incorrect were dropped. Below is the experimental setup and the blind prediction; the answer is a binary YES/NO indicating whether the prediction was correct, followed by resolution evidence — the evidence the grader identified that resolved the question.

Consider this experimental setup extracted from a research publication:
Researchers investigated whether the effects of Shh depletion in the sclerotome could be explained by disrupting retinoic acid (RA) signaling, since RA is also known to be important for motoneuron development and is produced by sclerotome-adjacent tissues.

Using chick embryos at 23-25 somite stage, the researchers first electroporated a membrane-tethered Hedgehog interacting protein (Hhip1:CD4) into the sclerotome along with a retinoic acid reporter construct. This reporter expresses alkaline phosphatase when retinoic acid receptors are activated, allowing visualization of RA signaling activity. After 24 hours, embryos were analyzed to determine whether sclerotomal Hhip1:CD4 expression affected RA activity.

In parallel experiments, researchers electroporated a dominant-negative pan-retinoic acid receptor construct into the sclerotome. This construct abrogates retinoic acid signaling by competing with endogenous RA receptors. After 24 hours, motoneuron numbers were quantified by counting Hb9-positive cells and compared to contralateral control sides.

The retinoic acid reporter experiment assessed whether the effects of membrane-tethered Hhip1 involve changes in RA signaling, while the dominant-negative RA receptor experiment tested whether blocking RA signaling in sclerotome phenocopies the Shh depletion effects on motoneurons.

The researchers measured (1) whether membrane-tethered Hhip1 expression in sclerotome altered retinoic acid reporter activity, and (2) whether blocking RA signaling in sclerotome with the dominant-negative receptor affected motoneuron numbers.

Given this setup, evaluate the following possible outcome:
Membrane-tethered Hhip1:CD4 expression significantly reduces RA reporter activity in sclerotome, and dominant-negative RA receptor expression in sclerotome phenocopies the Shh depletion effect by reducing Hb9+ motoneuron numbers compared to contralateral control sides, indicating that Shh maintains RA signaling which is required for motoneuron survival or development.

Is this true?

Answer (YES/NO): NO